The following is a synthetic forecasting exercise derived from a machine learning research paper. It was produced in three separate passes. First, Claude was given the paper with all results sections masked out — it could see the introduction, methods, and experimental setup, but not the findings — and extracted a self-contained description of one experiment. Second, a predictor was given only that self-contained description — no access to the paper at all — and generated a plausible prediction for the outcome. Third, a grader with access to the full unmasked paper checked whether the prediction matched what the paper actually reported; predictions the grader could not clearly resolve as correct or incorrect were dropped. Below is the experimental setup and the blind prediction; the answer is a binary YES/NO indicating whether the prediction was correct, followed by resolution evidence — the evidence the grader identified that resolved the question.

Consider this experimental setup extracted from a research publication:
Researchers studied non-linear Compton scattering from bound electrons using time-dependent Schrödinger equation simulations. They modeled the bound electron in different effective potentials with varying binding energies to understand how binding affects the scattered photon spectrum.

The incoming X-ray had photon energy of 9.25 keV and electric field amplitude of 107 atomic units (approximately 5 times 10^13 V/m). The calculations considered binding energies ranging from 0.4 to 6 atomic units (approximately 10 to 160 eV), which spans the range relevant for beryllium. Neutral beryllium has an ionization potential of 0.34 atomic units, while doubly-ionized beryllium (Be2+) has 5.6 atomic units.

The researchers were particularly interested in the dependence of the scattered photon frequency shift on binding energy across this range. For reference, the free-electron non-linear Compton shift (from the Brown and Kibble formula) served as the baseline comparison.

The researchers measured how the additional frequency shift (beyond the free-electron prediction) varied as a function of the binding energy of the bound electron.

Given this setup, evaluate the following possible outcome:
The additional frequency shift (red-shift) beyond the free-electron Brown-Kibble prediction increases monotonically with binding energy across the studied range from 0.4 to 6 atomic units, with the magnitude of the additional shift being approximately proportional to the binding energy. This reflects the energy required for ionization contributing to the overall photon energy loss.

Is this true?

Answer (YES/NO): NO